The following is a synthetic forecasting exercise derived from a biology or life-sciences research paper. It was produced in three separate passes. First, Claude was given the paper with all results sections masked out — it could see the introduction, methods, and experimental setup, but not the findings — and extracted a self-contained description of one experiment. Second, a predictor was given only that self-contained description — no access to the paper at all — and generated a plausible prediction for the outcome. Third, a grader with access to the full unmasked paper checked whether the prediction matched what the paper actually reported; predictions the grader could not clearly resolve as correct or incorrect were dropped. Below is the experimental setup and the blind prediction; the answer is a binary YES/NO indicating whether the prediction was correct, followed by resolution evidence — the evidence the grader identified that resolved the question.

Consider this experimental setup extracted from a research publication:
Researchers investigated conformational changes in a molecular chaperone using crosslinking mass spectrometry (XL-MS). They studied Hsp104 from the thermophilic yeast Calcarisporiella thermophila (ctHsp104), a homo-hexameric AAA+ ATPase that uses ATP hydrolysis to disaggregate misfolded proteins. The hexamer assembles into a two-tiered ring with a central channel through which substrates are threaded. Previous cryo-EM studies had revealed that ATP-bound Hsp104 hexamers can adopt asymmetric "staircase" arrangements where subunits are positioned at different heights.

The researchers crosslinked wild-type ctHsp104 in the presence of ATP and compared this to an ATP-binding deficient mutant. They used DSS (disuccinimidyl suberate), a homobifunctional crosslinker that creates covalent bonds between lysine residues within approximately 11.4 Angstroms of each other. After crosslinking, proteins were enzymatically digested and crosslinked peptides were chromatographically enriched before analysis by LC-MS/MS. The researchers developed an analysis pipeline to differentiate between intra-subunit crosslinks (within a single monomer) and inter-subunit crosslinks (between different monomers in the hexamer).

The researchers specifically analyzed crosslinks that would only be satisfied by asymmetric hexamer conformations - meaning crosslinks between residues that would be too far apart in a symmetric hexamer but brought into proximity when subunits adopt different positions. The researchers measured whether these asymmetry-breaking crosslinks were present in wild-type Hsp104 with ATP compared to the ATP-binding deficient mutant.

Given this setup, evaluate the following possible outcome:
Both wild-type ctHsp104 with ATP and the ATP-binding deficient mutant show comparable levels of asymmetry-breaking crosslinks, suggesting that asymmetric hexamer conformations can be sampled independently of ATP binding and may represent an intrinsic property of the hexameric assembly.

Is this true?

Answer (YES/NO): NO